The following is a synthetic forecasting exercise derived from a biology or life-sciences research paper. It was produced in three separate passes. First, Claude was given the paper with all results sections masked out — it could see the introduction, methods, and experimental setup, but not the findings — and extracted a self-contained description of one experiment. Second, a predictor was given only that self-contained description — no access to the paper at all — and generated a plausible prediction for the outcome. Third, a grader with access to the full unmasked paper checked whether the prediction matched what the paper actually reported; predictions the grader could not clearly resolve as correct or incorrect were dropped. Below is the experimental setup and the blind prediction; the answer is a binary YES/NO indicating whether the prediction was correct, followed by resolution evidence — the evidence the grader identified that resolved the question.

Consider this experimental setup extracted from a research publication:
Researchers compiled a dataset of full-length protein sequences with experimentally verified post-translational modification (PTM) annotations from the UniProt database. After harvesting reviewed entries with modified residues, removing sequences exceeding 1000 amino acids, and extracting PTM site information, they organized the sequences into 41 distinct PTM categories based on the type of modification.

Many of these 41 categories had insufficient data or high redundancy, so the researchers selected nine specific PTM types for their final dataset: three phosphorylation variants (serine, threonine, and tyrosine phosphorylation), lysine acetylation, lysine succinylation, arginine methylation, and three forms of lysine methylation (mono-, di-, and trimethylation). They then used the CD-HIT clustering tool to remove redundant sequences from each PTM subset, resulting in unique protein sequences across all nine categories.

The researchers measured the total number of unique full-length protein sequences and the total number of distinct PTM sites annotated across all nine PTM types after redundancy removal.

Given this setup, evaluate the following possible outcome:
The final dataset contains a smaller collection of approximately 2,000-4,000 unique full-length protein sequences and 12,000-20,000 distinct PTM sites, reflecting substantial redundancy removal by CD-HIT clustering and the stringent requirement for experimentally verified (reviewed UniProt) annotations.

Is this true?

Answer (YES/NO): NO